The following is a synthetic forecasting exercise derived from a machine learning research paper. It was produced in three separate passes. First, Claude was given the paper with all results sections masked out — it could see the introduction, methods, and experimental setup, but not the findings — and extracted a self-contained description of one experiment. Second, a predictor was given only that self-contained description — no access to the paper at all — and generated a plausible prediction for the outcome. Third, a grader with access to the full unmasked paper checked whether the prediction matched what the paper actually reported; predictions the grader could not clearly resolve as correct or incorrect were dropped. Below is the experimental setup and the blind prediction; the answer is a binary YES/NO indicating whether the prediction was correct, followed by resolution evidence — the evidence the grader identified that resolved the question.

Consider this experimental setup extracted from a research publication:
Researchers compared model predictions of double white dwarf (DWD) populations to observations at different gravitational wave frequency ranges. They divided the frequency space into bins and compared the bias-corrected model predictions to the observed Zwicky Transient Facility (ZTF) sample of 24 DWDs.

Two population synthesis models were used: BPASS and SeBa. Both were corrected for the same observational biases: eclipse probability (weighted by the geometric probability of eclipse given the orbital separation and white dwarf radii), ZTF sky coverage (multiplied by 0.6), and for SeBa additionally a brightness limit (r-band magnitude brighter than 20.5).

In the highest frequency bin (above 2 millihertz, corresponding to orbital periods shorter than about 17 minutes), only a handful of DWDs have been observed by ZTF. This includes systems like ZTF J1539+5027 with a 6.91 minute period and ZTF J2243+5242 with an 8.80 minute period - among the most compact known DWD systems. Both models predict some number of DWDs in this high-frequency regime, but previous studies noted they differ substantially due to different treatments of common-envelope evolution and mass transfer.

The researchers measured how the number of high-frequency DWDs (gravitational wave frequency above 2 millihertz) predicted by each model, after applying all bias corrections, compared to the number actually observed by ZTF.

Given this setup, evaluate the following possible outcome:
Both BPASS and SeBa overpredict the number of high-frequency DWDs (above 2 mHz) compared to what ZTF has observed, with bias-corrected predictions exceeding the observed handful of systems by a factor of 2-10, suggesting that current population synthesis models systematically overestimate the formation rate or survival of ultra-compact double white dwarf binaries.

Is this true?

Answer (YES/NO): NO